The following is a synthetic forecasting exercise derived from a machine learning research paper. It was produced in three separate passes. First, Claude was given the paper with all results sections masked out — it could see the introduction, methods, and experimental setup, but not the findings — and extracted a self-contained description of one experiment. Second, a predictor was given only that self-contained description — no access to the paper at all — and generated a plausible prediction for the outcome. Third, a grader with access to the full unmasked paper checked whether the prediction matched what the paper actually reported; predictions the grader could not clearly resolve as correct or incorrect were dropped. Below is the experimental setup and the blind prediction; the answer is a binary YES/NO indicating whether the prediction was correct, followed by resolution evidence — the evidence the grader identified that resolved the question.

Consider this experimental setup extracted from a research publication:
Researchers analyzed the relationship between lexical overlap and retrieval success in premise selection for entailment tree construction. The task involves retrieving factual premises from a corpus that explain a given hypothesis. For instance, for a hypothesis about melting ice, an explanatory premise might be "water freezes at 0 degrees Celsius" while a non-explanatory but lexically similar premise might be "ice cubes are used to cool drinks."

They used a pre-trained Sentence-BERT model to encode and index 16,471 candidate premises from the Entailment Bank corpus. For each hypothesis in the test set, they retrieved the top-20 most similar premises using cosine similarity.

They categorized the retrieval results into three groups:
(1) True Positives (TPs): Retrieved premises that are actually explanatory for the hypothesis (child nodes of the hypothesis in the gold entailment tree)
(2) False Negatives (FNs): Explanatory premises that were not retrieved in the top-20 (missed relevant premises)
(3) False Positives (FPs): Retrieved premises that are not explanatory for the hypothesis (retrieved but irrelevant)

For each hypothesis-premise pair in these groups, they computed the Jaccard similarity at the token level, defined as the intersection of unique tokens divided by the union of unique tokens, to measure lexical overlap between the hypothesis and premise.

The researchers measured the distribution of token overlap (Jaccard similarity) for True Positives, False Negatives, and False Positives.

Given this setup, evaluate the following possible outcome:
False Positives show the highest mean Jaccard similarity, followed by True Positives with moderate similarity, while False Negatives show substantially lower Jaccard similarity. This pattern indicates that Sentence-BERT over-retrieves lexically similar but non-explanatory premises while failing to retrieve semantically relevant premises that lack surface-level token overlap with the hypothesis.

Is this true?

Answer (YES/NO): NO